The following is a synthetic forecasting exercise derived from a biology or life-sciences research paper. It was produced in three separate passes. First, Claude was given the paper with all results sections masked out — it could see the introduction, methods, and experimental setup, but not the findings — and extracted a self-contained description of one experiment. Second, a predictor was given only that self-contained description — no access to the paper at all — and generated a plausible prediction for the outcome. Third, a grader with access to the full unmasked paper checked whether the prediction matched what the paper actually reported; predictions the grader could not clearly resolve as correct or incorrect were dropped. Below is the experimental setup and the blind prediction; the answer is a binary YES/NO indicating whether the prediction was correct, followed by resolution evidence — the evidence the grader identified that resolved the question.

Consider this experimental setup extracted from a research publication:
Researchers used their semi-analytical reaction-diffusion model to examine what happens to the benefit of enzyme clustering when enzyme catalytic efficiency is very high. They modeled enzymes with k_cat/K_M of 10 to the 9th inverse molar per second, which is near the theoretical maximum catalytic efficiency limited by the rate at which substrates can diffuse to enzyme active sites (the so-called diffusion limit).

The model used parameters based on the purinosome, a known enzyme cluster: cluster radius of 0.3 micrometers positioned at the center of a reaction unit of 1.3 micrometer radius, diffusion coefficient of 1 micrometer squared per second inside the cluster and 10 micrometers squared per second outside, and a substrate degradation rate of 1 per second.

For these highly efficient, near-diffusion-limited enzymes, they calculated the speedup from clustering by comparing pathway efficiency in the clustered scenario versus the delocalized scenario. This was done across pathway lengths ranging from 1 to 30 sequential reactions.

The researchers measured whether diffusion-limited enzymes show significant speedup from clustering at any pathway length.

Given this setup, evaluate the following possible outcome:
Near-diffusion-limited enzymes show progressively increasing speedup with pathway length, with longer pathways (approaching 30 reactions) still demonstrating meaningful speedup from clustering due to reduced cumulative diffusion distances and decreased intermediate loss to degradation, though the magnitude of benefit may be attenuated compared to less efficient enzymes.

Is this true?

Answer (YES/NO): NO